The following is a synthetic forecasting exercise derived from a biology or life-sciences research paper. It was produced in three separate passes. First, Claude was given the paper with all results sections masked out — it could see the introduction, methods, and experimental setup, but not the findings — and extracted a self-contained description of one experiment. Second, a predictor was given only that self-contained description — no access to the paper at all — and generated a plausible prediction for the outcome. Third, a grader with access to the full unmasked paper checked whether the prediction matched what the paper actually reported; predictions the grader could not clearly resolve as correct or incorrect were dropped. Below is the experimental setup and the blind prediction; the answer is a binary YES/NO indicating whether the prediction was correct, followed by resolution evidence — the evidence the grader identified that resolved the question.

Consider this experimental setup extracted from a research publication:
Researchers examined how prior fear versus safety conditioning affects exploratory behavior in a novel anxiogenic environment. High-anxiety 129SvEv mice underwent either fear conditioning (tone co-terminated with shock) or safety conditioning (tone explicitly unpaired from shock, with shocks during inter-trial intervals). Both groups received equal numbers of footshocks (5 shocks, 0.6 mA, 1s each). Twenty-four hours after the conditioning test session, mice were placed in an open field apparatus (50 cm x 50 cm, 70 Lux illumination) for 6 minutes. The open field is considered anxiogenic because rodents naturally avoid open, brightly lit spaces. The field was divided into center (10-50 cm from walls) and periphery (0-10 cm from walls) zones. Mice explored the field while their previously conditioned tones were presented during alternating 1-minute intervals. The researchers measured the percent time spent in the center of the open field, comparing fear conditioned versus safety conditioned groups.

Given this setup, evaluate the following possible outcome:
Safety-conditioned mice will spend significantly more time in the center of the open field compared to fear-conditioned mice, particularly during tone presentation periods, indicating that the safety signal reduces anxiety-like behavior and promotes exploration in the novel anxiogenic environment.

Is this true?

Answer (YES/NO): NO